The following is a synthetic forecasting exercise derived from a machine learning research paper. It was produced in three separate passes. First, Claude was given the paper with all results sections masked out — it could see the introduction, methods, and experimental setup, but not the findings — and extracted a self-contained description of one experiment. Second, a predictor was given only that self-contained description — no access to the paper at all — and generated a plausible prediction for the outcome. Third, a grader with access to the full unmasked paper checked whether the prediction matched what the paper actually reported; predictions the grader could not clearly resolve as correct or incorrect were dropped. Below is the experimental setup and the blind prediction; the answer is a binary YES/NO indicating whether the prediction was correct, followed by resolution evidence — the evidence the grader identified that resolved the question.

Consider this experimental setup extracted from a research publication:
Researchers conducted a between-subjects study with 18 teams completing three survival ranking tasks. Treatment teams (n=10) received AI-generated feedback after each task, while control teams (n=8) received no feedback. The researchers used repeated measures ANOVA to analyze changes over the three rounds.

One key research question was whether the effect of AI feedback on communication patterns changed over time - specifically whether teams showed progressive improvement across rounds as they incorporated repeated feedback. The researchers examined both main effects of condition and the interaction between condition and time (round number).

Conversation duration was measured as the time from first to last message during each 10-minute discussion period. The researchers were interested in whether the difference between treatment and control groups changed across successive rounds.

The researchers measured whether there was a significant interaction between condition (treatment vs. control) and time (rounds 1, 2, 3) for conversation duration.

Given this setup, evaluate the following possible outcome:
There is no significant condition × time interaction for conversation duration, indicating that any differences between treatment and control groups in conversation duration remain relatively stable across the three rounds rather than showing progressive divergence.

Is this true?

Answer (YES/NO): YES